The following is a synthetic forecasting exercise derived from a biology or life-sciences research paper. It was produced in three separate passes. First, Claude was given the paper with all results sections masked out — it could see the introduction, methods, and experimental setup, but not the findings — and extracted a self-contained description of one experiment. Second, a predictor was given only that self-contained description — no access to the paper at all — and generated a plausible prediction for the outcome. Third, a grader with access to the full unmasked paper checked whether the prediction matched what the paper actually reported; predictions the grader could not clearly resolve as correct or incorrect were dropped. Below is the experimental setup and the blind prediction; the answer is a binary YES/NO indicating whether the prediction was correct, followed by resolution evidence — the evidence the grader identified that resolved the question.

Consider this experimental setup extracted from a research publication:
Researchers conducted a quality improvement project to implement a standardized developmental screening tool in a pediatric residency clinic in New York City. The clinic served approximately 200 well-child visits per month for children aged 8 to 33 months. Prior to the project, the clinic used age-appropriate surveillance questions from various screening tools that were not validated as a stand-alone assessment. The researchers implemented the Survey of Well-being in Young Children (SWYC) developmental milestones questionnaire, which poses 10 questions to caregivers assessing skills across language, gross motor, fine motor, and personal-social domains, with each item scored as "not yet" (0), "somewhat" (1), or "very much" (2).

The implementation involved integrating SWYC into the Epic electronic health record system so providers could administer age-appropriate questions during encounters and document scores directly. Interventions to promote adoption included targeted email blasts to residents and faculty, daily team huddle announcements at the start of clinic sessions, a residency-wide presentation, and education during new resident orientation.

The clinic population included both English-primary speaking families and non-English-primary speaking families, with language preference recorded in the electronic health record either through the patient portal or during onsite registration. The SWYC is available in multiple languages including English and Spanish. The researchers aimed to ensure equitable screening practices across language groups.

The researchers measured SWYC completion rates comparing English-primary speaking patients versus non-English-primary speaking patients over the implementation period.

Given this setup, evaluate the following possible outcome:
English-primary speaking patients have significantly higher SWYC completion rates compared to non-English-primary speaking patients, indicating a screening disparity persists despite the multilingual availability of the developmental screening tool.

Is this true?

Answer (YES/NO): NO